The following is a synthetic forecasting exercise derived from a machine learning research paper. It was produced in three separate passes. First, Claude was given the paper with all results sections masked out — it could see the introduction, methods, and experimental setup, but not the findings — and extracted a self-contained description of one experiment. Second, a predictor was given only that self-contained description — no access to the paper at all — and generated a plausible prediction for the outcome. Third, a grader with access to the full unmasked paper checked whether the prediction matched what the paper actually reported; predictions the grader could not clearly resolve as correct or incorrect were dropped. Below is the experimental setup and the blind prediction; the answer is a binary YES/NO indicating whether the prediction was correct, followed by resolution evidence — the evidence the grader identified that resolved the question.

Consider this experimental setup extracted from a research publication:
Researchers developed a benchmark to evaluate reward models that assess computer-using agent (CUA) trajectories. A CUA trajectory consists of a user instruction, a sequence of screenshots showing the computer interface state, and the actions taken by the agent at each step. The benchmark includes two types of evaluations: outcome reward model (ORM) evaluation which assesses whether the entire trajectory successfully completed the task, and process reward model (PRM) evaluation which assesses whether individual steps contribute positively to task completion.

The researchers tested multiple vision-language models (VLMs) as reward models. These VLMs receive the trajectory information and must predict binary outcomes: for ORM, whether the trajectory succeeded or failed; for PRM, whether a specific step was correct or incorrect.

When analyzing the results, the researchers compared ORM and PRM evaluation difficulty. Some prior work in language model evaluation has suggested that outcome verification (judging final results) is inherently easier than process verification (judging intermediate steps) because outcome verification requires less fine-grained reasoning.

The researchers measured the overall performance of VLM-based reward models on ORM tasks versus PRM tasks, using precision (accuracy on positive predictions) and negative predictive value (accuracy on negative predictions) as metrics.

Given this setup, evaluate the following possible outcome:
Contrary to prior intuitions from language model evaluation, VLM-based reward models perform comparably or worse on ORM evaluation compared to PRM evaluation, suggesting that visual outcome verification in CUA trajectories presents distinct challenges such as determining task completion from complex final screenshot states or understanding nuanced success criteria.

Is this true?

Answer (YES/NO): NO